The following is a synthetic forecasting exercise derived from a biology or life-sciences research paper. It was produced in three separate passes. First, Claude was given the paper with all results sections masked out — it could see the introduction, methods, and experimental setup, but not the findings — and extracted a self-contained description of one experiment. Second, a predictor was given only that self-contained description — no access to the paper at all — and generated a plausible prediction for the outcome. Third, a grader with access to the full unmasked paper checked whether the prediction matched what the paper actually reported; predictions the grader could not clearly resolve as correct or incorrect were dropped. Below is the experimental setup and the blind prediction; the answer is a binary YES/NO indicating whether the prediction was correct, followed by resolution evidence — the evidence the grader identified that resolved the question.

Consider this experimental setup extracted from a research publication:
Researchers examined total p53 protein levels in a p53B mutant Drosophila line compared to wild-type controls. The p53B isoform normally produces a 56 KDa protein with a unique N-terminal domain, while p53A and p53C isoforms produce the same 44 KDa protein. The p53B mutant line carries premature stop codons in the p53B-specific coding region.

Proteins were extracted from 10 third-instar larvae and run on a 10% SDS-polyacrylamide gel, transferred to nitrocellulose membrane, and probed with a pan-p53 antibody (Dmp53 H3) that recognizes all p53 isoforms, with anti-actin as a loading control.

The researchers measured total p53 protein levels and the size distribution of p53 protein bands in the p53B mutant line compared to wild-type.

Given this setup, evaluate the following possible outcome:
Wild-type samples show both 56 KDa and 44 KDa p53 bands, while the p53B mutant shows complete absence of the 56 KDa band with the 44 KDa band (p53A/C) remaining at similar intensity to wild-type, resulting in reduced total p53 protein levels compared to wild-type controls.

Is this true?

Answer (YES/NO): NO